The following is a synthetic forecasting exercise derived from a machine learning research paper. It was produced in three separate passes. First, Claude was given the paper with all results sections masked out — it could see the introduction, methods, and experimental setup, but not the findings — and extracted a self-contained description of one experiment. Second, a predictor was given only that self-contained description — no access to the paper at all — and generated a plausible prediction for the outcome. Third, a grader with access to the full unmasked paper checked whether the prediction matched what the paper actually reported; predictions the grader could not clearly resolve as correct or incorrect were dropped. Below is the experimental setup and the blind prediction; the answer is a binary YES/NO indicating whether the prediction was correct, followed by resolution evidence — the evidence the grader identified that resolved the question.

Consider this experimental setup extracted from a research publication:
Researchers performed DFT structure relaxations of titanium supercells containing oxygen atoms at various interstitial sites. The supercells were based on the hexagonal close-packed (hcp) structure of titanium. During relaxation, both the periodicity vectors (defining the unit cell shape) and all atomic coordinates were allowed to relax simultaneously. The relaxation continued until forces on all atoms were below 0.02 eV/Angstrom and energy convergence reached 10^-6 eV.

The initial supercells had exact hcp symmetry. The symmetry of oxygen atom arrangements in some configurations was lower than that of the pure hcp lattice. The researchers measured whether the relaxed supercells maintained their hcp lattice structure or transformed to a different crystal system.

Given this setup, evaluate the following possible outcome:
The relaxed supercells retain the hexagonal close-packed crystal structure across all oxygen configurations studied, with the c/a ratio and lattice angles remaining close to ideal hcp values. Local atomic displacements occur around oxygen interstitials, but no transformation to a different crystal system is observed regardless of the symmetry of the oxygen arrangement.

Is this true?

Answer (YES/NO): NO